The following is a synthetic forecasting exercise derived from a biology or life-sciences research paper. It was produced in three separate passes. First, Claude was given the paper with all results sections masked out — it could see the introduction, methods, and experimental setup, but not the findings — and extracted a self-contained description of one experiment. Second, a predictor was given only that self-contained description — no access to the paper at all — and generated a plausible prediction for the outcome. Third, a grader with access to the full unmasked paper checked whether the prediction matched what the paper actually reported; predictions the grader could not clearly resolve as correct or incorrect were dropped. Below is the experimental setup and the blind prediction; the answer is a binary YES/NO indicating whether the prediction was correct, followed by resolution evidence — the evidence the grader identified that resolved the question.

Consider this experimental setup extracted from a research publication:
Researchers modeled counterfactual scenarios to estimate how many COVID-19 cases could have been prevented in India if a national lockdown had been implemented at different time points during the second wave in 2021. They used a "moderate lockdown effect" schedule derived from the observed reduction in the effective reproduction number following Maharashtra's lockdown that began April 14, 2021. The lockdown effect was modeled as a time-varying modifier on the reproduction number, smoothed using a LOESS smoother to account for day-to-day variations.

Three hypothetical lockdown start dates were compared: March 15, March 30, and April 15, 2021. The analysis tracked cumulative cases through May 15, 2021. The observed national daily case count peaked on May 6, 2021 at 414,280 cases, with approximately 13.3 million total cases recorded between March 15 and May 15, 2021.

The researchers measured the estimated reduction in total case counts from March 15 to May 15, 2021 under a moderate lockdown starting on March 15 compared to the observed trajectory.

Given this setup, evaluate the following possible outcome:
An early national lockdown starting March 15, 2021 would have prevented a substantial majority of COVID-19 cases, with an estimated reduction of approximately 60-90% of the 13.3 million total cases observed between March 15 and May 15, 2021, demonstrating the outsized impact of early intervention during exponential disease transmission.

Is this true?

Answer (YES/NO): NO